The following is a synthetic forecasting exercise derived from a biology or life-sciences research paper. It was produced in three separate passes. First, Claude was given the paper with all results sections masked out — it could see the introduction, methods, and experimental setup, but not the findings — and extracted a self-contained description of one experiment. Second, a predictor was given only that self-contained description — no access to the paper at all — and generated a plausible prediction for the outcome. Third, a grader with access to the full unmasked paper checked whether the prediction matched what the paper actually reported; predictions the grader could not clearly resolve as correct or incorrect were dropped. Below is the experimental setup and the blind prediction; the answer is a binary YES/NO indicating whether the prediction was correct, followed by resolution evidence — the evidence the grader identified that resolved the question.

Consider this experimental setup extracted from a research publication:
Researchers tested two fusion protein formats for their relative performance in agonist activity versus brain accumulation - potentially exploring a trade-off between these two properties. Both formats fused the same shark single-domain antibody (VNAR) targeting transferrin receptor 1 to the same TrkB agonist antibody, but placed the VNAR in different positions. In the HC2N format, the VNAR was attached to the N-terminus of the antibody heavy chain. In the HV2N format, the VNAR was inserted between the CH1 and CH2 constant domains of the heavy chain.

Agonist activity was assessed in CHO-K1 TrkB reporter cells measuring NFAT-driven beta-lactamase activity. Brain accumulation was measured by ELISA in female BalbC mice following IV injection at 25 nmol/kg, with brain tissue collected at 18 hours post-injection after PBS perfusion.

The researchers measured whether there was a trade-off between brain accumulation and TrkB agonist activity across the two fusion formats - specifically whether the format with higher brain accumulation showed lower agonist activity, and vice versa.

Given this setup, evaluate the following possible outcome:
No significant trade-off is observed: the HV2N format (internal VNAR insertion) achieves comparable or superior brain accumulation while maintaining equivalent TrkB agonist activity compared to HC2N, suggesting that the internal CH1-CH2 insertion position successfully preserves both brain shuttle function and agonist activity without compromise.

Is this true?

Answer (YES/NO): NO